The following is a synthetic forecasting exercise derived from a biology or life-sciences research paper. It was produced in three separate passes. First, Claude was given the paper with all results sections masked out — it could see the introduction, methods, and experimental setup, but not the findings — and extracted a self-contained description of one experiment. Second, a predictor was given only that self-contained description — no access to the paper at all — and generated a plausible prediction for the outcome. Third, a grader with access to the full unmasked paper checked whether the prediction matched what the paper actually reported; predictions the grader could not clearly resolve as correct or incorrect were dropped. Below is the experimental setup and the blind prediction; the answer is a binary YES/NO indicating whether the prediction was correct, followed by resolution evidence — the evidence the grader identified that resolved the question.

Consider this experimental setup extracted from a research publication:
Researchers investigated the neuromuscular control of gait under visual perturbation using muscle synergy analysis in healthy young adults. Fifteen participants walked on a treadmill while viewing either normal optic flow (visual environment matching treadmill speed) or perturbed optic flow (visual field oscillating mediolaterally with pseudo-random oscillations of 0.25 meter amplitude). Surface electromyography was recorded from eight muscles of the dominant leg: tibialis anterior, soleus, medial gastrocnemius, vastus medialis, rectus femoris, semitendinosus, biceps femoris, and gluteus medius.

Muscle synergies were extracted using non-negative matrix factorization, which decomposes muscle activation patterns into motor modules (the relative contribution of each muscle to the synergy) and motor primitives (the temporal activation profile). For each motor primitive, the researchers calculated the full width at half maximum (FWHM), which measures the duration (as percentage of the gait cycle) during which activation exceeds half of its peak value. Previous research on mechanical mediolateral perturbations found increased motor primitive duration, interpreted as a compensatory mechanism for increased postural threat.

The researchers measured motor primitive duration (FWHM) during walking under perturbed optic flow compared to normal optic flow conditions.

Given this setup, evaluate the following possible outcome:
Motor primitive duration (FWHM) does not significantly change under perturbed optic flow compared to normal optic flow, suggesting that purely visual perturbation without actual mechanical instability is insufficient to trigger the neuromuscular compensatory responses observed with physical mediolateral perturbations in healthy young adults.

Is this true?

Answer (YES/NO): YES